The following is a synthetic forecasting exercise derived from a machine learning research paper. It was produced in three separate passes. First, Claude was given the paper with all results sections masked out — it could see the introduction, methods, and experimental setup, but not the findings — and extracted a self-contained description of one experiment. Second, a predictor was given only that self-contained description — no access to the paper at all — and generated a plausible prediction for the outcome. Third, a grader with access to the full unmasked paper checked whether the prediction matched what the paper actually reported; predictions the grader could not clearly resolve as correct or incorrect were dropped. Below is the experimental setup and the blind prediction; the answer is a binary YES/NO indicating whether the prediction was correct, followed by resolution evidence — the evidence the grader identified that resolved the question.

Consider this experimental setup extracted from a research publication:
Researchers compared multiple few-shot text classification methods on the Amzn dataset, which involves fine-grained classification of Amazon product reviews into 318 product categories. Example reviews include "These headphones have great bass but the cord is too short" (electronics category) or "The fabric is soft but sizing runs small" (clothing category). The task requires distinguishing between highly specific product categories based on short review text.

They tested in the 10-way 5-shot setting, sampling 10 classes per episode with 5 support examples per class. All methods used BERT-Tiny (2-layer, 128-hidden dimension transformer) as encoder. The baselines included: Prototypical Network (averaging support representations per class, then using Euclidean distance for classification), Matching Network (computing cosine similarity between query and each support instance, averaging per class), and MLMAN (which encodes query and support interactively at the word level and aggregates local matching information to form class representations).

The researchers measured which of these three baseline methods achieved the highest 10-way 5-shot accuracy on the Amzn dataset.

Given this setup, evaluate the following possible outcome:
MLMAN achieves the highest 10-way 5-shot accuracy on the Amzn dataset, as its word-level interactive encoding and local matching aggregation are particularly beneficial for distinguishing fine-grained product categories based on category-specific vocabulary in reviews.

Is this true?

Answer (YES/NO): YES